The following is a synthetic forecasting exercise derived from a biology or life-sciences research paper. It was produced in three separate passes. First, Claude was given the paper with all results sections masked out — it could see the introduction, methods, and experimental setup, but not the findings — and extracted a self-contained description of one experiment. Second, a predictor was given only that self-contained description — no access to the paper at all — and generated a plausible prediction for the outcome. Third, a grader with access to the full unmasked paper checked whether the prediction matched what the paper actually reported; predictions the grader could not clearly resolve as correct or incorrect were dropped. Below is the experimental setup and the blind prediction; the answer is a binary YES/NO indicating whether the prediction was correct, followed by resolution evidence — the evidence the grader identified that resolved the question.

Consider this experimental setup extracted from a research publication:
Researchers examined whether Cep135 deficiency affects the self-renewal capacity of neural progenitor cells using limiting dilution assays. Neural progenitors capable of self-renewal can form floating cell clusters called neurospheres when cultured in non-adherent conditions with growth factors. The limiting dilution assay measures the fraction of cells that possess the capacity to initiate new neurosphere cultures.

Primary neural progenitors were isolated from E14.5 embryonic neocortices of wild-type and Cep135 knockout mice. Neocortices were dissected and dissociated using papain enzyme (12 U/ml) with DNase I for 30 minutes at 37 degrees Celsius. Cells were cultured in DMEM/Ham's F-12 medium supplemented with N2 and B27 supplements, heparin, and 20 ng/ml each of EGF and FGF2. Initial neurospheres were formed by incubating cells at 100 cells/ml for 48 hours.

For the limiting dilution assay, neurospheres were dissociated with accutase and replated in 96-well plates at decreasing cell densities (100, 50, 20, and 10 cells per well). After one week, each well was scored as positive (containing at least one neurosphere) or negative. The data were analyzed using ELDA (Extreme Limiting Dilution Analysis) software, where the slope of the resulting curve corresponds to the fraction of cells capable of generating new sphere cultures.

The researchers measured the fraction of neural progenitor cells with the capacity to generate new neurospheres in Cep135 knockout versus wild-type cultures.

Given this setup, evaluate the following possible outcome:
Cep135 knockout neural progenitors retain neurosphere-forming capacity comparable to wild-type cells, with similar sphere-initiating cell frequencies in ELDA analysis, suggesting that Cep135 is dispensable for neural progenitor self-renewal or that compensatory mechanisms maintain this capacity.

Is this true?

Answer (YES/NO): NO